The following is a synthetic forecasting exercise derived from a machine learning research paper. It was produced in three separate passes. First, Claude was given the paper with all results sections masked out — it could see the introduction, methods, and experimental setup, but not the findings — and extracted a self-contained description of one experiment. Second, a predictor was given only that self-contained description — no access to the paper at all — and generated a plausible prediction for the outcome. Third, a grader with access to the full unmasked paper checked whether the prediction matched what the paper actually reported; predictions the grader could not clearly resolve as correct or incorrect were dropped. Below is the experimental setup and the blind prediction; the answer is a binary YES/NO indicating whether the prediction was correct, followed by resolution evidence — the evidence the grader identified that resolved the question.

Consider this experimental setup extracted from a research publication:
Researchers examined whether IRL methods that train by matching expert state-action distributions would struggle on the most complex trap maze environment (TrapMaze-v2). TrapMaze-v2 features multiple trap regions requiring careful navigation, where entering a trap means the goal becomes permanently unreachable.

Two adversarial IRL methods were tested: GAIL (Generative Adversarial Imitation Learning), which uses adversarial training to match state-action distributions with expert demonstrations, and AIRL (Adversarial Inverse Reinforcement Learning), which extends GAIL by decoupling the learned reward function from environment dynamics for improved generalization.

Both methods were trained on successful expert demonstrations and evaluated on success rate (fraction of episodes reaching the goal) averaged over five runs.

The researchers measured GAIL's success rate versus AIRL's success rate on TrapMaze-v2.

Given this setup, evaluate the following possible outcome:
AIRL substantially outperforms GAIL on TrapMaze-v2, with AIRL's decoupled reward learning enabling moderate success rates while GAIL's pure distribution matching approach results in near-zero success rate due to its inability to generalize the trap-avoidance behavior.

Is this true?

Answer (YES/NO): NO